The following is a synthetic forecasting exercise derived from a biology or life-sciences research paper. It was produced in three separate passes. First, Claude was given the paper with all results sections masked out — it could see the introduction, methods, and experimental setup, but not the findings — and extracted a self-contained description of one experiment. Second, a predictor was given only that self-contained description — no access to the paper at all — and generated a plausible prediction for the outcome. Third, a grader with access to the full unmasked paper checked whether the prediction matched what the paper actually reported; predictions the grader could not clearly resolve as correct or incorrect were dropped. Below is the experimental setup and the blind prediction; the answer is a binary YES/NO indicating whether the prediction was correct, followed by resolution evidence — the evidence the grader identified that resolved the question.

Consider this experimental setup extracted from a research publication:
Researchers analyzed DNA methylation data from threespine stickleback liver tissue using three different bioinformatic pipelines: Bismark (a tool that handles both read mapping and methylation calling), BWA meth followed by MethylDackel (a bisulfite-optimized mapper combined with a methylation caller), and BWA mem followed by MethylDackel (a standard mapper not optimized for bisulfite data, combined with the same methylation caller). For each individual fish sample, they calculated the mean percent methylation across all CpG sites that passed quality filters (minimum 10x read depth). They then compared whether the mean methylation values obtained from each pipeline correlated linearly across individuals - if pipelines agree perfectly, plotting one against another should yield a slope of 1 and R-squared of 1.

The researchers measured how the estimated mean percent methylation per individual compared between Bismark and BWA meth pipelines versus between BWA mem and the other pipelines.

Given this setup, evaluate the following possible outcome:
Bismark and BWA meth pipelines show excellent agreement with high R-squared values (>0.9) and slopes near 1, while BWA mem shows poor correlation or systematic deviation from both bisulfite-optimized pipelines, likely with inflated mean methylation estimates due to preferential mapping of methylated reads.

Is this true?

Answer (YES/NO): YES